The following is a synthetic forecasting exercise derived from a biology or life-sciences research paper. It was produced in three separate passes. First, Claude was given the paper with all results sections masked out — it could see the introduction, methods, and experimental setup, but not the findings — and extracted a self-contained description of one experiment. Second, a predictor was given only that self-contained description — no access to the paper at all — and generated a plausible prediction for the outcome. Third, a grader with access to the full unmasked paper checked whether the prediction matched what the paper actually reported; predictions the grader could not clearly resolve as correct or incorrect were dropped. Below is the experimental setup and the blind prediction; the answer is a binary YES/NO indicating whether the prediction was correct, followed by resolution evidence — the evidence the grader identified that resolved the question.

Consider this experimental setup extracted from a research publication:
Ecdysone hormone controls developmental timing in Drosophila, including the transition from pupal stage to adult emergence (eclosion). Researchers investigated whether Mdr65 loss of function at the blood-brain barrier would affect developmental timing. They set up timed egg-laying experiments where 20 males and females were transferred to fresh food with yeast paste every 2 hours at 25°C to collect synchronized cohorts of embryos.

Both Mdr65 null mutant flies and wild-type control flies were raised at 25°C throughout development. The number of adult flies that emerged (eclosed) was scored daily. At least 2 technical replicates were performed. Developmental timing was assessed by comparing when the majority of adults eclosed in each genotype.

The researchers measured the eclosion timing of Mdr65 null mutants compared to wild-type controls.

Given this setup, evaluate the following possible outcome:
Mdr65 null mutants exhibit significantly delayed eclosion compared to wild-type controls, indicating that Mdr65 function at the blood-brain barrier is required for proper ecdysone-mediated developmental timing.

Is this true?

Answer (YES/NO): YES